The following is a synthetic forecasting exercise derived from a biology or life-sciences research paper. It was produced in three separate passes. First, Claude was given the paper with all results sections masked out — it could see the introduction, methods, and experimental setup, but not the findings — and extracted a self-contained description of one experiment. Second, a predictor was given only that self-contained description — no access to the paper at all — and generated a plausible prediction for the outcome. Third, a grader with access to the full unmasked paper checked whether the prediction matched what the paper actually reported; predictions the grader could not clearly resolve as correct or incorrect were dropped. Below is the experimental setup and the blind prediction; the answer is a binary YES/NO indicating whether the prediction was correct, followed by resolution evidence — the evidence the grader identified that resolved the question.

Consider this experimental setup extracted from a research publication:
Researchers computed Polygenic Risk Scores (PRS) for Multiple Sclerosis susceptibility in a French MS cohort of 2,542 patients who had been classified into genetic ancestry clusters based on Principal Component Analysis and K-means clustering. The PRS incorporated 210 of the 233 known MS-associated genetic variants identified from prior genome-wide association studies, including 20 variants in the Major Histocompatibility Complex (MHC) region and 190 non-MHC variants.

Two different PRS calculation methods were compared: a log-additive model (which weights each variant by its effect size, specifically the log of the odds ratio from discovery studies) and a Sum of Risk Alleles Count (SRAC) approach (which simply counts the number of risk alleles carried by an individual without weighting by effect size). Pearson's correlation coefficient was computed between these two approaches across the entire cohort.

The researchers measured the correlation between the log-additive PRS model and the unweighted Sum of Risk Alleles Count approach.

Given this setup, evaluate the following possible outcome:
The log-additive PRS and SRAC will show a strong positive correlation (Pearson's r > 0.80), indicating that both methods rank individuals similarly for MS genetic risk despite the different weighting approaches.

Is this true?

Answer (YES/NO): NO